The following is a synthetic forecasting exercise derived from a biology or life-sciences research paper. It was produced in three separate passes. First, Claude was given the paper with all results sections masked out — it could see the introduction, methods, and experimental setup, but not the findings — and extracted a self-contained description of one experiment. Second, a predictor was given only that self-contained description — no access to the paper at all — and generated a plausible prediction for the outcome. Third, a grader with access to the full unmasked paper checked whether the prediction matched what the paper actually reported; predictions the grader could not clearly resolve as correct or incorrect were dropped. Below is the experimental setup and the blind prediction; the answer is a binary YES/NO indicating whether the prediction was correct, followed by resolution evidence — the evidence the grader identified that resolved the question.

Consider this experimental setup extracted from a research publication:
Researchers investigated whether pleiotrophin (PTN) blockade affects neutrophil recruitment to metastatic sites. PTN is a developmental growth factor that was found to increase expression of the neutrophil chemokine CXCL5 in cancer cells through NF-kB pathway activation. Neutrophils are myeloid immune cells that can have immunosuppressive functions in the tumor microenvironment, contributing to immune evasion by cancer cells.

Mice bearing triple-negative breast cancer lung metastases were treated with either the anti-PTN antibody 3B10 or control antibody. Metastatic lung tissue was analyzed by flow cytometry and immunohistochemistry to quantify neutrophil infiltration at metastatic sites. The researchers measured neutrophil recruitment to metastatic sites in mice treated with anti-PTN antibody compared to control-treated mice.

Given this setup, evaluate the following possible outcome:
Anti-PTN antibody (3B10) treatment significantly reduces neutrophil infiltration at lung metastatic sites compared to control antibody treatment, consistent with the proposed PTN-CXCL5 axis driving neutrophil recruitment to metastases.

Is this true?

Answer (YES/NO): YES